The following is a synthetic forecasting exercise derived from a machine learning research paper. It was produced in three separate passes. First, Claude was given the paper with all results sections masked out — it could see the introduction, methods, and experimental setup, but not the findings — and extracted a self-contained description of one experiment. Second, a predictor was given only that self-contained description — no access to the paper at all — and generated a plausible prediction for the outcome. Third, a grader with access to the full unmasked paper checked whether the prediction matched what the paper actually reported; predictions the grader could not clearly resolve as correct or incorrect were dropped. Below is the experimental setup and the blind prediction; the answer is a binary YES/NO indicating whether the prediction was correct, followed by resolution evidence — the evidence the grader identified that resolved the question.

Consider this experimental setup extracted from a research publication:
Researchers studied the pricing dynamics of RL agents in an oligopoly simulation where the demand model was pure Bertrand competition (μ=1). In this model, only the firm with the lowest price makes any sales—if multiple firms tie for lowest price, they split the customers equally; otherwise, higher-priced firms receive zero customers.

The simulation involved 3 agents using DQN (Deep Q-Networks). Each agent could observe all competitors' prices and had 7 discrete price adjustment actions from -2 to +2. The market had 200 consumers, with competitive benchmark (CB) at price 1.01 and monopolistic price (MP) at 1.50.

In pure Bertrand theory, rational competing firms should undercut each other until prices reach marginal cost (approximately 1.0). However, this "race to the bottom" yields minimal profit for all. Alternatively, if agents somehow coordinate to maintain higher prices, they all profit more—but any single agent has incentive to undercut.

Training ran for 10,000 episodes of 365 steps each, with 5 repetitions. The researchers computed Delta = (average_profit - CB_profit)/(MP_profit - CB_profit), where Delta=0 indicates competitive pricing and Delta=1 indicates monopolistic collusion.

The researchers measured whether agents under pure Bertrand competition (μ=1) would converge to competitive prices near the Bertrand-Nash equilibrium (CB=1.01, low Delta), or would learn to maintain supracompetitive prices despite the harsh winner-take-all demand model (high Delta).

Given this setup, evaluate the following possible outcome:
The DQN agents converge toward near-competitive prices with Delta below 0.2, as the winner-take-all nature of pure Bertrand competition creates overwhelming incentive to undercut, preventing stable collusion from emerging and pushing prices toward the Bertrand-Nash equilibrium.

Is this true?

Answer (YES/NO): NO